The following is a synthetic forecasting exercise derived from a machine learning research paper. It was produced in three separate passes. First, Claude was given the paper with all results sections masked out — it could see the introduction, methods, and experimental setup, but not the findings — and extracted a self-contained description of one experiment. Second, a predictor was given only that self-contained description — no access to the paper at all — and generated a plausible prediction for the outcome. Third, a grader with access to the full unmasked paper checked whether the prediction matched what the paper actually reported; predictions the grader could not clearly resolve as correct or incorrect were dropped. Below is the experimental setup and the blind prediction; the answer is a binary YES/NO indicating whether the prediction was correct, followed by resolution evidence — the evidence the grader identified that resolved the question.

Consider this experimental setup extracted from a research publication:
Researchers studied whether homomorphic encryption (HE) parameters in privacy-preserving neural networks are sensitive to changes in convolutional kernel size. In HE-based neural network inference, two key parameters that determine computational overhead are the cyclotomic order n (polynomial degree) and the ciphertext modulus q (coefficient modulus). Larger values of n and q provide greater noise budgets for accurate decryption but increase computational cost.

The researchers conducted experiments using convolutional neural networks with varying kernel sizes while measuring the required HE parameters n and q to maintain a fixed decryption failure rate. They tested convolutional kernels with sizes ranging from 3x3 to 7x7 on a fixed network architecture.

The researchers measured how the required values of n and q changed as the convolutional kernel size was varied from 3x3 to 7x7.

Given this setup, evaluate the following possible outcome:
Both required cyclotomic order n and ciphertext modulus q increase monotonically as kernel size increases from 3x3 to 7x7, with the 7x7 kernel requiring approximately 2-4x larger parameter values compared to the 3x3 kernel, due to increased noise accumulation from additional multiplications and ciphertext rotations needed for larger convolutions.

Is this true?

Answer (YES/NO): NO